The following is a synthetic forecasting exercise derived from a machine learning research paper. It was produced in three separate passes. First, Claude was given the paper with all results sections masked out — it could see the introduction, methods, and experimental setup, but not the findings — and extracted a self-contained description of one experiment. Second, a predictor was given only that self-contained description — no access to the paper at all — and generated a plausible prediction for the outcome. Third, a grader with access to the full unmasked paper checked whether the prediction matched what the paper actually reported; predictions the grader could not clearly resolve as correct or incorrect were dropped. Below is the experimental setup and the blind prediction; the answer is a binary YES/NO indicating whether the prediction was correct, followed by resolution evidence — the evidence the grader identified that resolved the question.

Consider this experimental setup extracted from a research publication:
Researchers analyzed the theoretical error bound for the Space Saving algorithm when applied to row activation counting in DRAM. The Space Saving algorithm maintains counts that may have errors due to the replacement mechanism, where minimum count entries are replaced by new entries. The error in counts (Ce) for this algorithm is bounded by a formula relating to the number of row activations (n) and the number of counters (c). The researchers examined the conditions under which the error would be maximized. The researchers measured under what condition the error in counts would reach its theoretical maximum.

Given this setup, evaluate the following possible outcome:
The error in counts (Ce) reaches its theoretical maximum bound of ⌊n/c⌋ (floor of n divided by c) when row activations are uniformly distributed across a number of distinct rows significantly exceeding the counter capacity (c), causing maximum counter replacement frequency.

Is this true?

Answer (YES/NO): NO